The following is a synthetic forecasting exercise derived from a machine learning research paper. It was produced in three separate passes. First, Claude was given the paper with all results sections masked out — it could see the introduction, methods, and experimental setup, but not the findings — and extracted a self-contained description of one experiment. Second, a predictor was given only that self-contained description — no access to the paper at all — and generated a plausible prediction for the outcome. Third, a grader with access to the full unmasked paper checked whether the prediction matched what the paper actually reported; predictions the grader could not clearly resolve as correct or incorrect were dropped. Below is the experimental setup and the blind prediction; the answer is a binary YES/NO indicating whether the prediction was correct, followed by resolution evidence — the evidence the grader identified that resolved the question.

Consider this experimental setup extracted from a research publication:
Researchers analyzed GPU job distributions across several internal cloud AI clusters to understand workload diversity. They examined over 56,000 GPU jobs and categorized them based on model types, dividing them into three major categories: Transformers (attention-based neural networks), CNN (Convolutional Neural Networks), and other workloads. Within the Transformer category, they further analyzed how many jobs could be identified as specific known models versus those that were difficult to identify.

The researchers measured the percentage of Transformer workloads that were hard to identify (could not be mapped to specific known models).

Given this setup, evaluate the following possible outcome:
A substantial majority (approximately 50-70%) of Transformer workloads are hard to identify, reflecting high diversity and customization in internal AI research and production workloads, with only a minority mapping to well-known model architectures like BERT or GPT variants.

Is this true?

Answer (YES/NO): NO